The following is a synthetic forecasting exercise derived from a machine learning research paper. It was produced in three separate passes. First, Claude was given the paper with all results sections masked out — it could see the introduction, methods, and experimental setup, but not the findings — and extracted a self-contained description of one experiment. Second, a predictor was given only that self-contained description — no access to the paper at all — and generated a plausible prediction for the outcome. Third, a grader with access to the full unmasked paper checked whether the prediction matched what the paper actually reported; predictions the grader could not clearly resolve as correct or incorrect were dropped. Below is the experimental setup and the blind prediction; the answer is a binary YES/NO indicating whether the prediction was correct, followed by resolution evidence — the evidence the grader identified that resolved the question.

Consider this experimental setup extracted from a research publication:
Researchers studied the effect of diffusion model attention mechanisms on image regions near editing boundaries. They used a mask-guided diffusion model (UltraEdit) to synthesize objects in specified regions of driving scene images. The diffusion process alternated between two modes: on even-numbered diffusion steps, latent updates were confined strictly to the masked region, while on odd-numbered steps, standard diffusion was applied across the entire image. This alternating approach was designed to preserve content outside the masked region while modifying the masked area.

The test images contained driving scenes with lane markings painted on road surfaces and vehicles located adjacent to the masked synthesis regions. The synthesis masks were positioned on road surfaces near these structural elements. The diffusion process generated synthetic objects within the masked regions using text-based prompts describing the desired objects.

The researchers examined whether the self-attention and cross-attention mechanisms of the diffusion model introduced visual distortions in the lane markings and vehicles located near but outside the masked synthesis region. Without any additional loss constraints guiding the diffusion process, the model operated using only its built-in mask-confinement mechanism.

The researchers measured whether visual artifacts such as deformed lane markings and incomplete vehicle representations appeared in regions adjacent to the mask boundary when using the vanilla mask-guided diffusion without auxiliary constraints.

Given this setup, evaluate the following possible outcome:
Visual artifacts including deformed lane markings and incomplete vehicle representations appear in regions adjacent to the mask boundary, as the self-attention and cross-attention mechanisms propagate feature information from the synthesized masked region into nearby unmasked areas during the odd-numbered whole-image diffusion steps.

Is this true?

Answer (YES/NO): YES